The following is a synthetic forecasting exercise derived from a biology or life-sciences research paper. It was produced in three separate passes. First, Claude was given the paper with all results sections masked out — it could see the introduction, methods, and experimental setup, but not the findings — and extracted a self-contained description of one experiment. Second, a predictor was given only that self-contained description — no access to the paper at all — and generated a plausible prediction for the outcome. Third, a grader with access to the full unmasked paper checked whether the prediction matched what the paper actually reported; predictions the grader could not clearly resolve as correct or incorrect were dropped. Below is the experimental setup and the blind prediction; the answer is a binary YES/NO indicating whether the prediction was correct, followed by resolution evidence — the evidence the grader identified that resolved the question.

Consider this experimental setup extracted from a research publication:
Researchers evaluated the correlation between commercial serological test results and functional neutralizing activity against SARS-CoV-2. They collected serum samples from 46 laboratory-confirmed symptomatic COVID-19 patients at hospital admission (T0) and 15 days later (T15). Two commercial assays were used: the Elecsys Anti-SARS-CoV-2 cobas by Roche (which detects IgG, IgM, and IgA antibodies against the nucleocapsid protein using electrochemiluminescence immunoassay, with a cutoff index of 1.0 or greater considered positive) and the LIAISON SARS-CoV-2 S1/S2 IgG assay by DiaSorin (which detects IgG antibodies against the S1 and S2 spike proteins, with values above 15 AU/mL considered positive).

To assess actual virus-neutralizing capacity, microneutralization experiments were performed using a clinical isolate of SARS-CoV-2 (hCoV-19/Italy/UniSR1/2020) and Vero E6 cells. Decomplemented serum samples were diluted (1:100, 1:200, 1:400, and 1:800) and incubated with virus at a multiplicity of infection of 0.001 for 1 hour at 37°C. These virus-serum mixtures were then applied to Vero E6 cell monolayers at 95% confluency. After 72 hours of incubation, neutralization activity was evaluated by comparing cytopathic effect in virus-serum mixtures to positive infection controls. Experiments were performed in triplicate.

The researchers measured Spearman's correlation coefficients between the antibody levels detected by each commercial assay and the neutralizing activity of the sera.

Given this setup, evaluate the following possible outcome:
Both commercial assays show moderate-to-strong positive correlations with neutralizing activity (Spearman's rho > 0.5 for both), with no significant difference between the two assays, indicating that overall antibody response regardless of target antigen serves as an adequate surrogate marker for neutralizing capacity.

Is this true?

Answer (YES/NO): NO